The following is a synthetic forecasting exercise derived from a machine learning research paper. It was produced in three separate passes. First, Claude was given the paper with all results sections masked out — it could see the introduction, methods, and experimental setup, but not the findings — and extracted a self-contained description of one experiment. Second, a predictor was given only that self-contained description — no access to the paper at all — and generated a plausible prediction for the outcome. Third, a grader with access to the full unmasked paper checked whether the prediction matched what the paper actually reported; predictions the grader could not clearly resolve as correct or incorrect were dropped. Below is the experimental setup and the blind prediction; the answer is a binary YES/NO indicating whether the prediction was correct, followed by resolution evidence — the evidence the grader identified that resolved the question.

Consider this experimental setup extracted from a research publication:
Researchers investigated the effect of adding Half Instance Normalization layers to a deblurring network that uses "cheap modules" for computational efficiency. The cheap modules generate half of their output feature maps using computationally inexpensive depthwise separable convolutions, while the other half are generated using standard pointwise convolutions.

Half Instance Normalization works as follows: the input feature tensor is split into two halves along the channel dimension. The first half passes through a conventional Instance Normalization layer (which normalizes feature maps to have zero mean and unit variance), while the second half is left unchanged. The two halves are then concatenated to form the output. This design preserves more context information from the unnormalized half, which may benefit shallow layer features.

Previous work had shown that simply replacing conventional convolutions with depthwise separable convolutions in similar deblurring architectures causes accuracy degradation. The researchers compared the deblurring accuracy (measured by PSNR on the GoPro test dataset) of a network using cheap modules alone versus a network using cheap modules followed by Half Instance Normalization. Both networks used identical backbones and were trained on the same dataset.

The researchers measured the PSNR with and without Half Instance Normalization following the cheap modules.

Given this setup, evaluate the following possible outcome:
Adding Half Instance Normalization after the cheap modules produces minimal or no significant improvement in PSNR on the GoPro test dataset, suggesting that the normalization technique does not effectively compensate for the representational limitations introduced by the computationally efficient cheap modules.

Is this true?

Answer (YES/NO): NO